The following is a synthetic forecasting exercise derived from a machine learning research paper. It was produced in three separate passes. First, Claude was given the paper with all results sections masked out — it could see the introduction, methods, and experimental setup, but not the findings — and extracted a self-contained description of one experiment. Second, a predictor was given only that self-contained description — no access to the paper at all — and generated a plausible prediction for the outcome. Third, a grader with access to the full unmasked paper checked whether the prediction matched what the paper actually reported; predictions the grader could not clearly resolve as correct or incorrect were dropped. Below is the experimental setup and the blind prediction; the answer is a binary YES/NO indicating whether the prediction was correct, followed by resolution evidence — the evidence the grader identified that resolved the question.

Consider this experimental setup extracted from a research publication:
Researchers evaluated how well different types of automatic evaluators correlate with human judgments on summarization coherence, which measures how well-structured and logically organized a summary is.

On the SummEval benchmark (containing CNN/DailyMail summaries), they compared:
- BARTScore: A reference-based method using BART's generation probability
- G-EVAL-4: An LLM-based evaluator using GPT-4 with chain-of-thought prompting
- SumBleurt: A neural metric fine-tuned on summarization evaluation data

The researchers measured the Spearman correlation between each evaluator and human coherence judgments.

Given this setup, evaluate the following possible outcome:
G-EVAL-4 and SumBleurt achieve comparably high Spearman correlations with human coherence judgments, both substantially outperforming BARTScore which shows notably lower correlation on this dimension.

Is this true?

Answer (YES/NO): NO